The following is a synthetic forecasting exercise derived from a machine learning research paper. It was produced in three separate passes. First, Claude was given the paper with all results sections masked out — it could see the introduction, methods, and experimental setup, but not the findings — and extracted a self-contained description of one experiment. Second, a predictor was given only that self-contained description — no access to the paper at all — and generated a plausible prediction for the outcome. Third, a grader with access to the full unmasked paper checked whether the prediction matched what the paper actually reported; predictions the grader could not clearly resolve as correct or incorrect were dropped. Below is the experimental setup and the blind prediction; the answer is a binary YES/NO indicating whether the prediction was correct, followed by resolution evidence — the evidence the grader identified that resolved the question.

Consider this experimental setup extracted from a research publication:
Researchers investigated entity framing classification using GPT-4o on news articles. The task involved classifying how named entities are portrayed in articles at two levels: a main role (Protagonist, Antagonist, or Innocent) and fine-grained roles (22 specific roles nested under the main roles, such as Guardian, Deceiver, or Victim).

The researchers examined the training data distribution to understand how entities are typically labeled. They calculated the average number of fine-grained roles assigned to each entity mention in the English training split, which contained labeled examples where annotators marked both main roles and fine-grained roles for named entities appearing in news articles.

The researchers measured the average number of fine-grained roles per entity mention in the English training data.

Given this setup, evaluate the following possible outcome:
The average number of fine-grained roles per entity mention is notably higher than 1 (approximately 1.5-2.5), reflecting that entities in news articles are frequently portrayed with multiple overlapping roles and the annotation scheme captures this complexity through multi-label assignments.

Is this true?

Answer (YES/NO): NO